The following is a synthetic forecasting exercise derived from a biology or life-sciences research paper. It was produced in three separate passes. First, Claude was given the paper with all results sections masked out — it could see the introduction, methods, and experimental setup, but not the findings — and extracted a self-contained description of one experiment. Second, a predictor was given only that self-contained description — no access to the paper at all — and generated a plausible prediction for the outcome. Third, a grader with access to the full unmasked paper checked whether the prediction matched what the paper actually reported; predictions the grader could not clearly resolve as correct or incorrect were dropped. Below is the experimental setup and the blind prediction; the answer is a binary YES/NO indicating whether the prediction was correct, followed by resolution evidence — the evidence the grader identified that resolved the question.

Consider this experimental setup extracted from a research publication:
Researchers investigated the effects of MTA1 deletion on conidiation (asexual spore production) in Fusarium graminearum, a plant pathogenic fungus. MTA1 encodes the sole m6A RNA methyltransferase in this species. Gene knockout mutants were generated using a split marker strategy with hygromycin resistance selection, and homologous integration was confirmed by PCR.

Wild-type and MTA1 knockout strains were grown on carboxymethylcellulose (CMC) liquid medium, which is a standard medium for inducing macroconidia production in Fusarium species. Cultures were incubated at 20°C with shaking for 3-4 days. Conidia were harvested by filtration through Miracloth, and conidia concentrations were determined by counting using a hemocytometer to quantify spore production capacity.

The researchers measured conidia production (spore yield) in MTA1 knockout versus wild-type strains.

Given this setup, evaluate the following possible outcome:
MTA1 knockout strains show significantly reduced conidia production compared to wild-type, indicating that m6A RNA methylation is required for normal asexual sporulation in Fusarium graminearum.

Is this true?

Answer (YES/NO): NO